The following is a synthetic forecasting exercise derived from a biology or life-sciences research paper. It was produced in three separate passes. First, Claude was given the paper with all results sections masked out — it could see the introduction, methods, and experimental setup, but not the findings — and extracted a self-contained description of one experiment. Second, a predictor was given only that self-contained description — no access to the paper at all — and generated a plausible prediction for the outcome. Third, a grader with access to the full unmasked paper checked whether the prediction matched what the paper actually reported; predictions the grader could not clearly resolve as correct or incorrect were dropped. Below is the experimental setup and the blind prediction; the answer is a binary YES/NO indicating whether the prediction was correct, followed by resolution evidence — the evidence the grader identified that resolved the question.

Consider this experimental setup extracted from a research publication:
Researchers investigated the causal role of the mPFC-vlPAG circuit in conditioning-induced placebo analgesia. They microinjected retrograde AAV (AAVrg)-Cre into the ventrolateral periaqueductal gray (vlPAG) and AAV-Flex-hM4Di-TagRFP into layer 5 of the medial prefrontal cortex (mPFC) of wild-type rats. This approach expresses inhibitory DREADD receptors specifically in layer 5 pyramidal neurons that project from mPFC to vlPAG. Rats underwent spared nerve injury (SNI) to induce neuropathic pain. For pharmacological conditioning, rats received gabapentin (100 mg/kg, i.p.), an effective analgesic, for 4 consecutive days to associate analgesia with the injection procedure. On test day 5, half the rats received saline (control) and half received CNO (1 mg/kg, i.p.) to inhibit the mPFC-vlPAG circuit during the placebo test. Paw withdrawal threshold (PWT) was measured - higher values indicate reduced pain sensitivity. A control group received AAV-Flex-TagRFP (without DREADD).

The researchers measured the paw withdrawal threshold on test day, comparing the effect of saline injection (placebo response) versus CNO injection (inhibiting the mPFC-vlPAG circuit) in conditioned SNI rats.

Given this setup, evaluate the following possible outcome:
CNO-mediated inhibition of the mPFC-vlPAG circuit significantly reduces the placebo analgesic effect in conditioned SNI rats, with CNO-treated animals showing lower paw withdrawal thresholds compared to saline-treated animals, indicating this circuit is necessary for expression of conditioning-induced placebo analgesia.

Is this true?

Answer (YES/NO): YES